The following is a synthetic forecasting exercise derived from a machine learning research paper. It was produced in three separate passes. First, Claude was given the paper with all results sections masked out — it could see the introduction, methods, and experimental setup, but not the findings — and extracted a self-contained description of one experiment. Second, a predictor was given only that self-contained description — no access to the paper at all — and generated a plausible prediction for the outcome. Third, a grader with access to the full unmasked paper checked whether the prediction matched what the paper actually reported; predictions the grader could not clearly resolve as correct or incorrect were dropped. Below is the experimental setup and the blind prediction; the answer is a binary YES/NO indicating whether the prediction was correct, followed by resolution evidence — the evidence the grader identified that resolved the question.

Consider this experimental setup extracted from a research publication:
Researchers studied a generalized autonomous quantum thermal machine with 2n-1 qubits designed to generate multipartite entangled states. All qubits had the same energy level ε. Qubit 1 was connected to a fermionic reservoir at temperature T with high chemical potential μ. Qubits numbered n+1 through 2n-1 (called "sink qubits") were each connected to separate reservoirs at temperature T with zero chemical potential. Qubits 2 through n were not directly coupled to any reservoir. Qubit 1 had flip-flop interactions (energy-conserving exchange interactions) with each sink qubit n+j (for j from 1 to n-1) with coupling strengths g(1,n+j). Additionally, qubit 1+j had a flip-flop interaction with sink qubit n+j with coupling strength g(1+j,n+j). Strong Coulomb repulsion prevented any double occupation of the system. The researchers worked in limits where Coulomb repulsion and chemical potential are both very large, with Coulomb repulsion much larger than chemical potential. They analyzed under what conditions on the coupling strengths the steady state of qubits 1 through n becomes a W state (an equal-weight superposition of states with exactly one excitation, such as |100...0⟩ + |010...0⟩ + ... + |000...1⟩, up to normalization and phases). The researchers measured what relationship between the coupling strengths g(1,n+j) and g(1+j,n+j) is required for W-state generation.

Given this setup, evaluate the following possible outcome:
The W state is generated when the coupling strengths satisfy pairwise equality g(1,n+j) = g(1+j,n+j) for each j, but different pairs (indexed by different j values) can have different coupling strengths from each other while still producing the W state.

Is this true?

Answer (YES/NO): YES